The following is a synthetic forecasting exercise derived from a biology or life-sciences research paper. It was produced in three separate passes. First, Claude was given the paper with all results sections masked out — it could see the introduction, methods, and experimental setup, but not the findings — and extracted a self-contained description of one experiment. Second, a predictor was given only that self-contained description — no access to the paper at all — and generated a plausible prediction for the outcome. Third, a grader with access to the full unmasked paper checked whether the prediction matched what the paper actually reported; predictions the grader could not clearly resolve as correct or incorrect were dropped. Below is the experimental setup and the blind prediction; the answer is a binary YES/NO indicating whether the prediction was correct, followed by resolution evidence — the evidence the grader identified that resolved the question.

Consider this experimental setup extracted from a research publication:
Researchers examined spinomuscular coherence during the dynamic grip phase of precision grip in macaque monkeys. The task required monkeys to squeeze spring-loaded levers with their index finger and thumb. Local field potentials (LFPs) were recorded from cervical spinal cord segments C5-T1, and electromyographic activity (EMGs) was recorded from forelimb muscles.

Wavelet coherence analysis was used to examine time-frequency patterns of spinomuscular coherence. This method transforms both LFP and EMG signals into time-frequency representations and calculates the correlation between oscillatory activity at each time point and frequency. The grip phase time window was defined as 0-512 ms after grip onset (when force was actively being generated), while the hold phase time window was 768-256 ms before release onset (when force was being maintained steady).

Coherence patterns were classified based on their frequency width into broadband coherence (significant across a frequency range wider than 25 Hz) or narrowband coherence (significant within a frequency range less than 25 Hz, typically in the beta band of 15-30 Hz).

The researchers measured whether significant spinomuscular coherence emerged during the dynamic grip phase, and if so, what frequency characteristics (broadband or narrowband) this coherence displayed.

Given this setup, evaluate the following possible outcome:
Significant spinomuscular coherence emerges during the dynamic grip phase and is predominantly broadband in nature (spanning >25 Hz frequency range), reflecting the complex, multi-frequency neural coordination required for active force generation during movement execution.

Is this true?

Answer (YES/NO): NO